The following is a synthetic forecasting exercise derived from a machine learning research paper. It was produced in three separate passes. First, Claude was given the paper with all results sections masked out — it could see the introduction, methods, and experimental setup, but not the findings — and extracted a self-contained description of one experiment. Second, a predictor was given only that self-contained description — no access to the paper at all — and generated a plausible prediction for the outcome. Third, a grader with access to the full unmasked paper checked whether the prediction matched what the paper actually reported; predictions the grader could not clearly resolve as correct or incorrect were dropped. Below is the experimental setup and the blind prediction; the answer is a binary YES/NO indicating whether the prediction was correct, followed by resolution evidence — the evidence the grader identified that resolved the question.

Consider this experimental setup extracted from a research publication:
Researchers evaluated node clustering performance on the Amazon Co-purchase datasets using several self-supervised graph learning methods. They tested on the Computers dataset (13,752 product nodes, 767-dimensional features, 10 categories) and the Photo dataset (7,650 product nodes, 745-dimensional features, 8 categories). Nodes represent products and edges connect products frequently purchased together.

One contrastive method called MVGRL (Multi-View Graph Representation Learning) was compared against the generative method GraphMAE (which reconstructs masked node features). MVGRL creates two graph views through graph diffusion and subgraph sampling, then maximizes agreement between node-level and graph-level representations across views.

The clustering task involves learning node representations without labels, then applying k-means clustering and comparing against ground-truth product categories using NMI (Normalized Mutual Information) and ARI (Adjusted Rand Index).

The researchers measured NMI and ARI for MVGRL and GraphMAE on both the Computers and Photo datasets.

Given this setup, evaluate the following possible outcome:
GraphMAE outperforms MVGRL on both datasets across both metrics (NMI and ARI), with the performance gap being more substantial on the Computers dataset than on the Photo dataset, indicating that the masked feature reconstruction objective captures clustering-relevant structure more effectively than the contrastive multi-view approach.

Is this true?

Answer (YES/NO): NO